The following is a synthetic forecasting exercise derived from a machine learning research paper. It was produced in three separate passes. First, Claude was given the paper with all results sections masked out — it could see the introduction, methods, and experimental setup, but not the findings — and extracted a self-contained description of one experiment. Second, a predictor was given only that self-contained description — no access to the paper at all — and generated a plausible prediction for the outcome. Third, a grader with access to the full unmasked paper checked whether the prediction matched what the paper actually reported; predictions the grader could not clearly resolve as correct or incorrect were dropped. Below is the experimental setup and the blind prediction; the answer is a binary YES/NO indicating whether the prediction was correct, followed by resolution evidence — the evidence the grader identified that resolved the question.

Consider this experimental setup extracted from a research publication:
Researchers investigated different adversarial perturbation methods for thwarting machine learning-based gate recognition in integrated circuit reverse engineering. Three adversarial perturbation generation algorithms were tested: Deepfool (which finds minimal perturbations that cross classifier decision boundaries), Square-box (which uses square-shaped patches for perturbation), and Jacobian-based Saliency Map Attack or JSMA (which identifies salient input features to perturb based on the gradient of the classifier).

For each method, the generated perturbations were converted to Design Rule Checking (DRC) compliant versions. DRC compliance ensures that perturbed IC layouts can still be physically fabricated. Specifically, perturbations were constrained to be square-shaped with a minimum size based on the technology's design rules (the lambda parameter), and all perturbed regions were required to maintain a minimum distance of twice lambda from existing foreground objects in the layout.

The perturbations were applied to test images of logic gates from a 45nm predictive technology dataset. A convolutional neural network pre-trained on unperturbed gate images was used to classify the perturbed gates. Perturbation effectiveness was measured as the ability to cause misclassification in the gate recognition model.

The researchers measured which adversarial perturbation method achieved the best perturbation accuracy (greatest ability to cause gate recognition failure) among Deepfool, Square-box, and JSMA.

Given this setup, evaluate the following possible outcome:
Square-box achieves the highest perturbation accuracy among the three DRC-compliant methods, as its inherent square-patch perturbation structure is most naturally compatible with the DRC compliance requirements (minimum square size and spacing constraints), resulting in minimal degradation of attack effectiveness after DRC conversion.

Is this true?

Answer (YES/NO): YES